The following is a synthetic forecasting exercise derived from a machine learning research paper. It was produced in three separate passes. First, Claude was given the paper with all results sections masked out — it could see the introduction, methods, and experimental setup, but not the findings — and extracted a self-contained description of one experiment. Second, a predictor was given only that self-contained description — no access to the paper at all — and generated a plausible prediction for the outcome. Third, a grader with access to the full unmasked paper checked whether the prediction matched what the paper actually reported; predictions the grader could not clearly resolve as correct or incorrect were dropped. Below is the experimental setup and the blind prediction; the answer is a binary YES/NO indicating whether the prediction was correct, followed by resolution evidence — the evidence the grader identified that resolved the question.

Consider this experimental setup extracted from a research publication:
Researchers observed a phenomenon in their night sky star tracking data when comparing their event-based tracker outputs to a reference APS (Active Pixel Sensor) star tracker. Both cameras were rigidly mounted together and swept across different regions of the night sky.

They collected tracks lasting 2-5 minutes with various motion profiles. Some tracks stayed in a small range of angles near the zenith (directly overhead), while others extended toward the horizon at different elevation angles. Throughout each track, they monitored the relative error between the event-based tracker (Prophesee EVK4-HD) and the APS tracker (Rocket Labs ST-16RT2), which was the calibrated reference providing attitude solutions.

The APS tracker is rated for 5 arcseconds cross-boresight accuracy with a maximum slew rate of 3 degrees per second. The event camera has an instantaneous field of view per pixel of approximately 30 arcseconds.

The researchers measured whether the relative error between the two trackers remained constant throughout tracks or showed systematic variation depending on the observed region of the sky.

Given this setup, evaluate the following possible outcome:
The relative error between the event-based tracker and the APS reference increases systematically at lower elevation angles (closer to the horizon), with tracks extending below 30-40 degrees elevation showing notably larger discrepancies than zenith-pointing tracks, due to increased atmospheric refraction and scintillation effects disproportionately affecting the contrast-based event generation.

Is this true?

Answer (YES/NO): NO